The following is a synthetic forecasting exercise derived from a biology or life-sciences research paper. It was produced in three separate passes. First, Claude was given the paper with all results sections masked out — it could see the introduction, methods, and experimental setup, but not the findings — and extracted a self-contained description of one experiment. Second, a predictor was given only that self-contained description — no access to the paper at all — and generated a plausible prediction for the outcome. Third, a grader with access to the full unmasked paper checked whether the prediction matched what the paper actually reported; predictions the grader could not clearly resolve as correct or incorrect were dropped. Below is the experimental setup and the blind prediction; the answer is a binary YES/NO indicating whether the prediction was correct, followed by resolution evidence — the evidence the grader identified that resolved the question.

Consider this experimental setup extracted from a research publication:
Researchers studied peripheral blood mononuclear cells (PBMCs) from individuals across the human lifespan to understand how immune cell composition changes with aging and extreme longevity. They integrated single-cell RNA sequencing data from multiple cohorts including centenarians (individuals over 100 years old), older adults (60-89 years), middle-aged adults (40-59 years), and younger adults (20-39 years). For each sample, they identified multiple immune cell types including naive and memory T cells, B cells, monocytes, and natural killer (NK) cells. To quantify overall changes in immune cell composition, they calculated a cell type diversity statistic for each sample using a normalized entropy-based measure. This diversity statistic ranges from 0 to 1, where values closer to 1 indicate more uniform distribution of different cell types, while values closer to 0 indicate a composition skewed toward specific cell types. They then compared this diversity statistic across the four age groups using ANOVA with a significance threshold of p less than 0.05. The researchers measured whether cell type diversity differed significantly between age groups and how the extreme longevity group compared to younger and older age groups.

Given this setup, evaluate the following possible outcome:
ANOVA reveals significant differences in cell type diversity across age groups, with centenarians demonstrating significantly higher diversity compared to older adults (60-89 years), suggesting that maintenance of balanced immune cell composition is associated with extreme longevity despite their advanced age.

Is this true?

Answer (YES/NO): NO